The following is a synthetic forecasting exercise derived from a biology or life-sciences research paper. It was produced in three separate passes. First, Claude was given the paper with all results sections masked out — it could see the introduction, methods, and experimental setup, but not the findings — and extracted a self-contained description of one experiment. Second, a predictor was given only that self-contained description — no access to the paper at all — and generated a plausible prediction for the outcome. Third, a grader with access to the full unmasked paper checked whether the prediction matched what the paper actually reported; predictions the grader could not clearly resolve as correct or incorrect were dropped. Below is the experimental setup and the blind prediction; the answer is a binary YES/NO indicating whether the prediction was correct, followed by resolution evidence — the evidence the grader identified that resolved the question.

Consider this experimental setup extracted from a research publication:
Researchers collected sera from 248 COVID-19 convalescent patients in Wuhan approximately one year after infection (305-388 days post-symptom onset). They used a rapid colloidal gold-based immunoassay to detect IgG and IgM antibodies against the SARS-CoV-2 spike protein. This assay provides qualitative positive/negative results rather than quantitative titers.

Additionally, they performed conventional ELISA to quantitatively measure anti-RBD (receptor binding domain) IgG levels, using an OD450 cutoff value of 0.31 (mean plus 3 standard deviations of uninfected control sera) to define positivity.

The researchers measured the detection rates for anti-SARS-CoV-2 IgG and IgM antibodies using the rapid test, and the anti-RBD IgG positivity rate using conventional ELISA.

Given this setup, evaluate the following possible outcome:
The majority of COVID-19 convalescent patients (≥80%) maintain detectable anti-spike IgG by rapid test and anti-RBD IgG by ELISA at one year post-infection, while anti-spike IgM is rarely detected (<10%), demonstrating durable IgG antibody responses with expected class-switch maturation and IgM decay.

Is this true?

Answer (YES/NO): NO